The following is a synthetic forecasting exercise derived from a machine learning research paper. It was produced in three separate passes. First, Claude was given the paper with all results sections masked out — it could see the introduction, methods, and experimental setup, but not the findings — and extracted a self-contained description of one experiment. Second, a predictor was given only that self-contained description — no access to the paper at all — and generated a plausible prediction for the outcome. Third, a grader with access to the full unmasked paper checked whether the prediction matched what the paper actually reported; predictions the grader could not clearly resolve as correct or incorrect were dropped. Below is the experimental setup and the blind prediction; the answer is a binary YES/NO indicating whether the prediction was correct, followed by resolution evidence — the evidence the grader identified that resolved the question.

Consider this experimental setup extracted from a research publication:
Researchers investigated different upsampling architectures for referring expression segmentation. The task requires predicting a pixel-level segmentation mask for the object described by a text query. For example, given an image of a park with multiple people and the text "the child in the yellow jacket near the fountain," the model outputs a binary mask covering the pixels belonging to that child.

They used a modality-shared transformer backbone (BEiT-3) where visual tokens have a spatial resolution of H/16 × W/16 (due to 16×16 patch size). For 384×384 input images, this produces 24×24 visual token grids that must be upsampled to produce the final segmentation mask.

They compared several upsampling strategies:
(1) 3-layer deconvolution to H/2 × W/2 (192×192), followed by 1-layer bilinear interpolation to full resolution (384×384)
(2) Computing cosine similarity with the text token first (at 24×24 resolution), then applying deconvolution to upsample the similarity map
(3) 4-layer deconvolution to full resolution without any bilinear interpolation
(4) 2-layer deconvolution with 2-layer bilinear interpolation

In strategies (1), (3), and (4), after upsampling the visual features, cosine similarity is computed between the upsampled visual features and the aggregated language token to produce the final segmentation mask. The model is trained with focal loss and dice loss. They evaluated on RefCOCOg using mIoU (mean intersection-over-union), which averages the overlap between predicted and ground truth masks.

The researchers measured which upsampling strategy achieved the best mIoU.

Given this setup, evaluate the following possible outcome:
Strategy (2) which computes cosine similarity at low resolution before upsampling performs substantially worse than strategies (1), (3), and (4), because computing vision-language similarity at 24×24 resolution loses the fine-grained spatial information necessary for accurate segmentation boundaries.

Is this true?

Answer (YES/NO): NO